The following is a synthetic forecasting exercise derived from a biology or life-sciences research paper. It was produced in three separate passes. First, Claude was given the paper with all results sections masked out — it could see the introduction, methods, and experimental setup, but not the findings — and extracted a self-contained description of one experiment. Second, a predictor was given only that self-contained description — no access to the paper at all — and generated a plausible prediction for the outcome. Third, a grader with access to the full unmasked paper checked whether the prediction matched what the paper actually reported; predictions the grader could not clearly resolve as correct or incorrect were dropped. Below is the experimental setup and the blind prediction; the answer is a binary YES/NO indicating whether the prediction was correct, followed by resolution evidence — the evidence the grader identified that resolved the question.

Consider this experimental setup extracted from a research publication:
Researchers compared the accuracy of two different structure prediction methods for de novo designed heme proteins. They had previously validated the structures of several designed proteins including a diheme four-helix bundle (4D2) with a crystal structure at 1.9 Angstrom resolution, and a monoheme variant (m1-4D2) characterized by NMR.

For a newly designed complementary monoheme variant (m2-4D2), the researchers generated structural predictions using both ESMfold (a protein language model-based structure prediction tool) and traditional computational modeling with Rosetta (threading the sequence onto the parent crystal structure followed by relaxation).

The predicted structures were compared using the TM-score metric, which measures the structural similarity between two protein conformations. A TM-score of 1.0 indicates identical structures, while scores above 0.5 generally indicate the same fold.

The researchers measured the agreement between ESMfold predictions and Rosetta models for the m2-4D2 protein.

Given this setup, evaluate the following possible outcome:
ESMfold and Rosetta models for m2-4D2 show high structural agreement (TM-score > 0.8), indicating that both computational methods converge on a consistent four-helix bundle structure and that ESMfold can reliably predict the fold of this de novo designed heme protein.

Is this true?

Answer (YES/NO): NO